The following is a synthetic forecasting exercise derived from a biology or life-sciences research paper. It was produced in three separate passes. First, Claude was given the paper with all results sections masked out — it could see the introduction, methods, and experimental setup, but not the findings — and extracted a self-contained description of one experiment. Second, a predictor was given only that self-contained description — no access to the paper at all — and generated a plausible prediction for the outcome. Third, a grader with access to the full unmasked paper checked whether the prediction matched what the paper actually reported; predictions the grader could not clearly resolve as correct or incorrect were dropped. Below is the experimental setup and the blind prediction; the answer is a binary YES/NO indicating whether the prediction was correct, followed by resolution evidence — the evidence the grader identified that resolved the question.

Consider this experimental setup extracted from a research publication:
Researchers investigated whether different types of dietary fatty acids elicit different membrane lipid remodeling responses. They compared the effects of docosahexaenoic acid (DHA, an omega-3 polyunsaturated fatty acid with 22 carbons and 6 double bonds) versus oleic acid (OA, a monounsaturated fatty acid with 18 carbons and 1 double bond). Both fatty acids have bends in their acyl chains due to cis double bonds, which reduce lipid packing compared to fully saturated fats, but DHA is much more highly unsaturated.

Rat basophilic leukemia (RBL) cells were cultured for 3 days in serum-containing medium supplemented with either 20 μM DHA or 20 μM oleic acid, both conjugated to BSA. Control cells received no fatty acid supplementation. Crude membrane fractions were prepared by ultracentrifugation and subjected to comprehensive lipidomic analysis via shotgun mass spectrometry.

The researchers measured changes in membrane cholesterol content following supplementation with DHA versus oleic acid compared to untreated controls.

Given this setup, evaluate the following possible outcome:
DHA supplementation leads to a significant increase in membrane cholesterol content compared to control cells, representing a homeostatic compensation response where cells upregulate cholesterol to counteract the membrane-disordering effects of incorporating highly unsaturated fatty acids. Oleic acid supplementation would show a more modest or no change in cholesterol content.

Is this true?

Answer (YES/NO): YES